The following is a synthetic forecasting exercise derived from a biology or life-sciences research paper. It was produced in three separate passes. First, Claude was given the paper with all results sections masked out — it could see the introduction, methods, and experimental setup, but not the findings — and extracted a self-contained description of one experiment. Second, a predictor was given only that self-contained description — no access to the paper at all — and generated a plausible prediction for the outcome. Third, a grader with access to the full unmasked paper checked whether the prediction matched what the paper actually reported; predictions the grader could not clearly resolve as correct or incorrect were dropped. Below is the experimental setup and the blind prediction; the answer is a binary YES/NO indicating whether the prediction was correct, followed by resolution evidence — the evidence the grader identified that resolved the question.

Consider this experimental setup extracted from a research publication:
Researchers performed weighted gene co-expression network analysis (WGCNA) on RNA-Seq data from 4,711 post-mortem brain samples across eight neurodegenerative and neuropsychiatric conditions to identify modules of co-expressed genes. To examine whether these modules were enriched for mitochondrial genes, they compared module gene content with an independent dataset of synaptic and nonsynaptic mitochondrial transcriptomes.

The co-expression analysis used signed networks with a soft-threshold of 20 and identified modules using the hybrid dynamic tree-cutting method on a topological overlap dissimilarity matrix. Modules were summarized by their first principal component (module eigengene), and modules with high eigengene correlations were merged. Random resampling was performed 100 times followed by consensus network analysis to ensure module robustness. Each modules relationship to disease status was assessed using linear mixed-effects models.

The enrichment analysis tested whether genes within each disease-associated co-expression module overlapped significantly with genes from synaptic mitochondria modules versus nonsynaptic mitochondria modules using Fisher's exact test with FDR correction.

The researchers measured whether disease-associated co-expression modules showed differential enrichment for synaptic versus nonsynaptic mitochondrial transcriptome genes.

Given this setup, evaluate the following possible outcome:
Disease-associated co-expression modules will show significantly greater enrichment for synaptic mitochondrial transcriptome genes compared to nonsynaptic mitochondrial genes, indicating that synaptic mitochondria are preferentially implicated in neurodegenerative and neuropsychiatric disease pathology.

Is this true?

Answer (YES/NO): NO